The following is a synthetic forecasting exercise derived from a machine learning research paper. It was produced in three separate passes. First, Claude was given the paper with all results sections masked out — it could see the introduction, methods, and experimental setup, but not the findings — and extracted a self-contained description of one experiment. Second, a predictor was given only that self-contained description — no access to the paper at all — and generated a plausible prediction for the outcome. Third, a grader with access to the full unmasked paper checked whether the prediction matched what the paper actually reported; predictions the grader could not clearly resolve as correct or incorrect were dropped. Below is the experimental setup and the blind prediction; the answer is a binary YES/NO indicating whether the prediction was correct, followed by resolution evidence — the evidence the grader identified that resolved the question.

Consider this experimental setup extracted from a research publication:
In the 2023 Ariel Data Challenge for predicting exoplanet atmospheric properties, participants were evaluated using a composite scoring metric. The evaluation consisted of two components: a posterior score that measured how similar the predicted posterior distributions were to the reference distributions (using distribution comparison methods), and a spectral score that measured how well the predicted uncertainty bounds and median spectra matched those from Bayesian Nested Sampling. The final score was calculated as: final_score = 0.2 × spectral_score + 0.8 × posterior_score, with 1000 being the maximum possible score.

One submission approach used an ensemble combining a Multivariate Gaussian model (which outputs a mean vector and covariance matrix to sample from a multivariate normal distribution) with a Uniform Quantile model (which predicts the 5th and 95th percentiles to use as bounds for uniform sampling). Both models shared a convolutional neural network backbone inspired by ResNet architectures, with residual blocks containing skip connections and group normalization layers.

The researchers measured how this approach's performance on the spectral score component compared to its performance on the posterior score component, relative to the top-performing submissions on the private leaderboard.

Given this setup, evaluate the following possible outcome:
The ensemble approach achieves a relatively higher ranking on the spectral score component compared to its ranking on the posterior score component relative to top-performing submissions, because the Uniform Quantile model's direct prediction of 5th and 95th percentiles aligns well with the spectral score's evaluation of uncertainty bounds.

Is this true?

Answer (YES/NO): NO